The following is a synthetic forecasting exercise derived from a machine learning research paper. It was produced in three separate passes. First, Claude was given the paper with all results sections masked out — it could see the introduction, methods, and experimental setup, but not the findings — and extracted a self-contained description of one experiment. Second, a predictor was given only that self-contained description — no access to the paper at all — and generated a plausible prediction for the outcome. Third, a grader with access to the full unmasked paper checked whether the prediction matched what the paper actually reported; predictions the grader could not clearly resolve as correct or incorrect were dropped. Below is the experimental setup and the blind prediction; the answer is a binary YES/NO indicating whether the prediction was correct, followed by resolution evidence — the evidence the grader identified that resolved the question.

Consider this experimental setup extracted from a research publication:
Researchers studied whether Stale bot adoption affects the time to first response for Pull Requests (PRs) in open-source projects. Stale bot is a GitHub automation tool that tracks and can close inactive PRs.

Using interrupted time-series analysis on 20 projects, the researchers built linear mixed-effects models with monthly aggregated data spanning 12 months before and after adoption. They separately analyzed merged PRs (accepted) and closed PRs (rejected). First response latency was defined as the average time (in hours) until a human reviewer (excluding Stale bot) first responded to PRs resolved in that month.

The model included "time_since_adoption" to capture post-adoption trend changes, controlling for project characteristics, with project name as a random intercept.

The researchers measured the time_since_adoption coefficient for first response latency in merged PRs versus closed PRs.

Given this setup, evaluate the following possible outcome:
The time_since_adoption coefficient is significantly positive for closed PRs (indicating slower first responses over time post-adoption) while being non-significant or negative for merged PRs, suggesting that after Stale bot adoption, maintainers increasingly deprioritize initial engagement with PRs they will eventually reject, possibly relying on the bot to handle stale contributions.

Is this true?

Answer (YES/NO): NO